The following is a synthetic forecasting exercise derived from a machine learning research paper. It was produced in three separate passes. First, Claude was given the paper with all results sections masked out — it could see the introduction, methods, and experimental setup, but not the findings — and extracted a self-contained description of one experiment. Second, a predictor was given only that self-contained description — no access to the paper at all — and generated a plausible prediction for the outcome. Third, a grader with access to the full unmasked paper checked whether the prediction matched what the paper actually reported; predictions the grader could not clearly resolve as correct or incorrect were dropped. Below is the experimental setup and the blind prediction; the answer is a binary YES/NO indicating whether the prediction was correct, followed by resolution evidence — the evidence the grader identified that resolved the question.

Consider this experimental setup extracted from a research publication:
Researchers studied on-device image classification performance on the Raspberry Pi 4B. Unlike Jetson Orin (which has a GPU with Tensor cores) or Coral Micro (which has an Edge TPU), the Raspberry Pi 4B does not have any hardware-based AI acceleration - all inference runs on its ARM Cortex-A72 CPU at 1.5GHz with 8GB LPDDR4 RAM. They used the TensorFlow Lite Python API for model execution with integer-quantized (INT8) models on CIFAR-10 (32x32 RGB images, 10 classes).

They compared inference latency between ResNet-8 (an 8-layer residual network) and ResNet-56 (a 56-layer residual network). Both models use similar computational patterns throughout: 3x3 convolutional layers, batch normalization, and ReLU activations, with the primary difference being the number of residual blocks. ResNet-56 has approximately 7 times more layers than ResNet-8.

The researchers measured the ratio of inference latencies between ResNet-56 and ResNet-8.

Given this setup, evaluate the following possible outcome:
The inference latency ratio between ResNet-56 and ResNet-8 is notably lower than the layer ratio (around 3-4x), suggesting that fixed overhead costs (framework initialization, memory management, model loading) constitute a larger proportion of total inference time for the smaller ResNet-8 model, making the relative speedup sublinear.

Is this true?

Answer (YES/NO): NO